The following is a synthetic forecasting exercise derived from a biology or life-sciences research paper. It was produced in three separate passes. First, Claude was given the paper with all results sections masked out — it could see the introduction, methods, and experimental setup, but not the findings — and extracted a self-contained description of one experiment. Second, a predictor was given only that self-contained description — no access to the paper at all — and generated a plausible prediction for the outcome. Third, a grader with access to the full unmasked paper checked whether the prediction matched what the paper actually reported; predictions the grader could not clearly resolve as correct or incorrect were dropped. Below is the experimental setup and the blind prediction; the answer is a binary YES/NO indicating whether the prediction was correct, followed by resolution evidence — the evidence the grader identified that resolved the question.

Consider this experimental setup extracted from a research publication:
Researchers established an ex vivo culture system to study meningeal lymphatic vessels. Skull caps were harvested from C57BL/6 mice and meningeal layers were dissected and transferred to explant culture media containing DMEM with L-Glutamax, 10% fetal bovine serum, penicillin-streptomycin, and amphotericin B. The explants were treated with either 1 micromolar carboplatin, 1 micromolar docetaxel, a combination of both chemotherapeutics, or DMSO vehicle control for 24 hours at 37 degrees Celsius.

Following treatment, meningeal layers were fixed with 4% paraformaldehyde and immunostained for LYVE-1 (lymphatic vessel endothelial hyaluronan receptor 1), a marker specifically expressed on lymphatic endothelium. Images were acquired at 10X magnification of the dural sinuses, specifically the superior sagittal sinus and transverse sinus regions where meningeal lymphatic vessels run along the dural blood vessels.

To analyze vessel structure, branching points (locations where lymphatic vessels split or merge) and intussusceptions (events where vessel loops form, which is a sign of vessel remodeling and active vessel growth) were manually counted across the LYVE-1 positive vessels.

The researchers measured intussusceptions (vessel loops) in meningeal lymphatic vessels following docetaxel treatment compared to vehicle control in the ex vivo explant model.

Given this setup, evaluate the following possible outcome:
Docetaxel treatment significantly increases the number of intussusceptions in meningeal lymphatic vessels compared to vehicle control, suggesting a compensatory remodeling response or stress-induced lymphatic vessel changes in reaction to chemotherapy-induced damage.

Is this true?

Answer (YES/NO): NO